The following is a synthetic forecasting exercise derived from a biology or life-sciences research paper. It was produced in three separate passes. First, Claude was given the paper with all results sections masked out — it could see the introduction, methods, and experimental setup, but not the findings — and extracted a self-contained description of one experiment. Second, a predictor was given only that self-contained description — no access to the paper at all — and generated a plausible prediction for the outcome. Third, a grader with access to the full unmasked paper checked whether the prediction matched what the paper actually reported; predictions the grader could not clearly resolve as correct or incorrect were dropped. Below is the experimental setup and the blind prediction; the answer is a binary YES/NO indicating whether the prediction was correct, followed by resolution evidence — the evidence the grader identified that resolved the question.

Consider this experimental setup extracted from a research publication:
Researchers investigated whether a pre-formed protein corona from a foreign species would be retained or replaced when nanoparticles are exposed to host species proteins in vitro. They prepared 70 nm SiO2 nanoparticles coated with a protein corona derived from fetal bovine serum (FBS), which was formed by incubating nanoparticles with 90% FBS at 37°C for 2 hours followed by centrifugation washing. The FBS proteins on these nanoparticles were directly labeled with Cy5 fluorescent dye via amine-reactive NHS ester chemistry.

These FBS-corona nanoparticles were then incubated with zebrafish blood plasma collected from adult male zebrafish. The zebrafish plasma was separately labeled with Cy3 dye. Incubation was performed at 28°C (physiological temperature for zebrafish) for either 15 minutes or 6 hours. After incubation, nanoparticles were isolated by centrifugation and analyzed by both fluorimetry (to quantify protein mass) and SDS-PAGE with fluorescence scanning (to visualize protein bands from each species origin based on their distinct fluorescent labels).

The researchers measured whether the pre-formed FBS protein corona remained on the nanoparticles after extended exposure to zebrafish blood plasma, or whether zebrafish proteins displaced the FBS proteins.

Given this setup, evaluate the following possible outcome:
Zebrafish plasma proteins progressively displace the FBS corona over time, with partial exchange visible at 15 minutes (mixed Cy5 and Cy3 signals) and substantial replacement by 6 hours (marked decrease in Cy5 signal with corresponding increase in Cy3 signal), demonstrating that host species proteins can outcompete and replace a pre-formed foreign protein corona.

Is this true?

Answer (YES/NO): NO